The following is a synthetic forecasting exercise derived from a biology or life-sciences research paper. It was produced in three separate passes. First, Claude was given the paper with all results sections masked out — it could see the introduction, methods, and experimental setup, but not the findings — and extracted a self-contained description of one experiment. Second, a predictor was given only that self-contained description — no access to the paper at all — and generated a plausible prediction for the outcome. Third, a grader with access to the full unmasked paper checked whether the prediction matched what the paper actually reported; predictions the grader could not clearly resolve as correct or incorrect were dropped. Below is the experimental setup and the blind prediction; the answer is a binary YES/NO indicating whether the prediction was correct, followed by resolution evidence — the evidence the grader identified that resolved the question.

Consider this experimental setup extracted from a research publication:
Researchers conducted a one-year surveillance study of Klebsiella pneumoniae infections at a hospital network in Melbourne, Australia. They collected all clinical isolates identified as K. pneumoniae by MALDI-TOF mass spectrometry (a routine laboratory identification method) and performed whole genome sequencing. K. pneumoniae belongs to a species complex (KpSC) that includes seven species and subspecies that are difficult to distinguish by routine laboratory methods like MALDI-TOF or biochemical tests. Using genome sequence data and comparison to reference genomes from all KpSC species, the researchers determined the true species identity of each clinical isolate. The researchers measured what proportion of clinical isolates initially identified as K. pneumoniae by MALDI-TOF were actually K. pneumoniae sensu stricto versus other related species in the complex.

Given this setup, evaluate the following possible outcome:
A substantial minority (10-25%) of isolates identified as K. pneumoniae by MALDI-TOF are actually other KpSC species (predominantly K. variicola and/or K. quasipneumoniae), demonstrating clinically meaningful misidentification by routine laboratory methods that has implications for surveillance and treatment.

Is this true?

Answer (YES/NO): YES